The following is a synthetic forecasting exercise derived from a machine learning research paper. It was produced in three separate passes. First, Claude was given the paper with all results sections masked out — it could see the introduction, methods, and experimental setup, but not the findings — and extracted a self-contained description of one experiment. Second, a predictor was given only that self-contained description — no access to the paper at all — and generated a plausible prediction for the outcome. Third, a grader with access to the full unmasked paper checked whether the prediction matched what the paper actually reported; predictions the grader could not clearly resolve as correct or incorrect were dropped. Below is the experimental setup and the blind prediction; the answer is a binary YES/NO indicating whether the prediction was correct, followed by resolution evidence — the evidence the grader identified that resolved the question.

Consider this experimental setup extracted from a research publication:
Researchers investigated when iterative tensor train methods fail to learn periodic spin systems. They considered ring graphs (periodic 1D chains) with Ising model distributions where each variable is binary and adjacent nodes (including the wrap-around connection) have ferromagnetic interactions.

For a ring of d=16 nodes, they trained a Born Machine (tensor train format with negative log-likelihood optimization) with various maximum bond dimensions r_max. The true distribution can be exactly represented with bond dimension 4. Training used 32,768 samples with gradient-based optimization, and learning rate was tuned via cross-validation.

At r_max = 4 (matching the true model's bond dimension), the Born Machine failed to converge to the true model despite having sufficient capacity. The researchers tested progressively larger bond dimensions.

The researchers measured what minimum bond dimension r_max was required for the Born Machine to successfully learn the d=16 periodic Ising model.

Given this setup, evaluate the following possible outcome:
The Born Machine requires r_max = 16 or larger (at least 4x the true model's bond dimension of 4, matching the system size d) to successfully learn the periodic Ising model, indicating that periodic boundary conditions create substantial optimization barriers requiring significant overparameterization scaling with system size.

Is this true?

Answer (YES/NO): NO